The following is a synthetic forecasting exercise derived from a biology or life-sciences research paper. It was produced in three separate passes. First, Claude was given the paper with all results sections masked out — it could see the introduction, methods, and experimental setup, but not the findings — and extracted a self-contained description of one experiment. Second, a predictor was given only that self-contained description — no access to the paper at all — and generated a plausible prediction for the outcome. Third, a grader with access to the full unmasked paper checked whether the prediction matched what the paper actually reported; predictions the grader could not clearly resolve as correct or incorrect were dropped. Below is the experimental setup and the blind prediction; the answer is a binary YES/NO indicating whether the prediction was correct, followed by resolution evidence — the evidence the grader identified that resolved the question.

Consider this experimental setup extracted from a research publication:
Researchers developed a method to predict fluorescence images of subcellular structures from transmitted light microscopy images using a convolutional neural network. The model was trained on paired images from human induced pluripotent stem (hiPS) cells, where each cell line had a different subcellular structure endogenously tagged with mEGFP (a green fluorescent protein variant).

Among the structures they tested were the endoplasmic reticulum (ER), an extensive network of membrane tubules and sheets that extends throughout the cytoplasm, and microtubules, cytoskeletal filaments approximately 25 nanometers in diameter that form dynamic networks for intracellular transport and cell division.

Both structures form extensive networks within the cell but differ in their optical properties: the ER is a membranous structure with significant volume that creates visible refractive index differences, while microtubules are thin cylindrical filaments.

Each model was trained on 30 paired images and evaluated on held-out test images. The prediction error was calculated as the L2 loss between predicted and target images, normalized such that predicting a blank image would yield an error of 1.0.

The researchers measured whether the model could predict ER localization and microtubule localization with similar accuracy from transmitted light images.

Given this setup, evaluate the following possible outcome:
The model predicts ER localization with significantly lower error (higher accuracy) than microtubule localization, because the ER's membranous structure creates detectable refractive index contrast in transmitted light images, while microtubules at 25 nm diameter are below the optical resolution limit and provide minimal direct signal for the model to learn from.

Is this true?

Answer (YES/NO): YES